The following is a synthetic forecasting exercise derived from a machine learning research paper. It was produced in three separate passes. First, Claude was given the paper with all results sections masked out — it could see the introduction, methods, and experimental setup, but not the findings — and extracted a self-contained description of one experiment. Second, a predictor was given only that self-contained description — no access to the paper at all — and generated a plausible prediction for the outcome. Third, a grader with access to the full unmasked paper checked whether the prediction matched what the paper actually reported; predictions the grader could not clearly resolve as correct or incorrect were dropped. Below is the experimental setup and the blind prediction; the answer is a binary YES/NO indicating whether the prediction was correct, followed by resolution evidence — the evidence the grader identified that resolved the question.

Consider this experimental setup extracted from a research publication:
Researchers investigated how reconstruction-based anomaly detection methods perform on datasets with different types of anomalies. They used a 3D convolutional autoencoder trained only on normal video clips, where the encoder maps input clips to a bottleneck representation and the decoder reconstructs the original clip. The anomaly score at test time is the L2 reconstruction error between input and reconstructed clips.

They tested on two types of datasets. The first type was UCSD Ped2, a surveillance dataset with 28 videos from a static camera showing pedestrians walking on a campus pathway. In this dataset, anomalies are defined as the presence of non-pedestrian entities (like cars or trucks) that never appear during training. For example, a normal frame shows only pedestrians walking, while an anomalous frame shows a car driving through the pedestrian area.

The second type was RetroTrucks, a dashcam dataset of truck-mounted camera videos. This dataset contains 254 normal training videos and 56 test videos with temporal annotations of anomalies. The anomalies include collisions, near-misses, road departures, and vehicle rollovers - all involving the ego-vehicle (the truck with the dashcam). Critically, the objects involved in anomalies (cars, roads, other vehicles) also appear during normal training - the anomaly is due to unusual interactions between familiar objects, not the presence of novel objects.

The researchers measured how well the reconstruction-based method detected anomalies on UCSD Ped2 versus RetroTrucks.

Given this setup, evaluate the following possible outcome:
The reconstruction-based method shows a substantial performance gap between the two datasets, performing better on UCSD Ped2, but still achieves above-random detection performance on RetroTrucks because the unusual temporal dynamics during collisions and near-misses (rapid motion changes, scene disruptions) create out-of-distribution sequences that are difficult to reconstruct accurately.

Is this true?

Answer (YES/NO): YES